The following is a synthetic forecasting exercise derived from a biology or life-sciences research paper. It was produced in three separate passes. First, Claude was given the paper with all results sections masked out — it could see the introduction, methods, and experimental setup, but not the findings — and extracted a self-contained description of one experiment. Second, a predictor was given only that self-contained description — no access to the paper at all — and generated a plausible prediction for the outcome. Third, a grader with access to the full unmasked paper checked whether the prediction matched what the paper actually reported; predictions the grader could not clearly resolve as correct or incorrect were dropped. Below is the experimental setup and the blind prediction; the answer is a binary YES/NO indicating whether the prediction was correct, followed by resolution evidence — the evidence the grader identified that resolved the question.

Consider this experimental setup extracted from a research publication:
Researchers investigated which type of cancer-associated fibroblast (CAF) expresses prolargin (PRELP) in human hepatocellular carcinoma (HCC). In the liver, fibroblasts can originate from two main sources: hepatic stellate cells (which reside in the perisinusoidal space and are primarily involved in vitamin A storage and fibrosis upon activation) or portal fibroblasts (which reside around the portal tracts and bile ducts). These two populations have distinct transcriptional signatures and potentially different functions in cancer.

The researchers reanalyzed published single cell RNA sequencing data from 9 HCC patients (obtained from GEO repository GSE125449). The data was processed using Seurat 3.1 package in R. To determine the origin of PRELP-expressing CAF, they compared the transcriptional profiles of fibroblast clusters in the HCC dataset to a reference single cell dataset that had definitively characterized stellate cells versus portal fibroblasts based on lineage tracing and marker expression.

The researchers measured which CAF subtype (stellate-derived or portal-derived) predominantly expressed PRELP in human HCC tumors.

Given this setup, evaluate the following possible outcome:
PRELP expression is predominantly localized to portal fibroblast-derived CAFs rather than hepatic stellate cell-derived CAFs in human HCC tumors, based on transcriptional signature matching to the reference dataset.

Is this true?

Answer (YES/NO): YES